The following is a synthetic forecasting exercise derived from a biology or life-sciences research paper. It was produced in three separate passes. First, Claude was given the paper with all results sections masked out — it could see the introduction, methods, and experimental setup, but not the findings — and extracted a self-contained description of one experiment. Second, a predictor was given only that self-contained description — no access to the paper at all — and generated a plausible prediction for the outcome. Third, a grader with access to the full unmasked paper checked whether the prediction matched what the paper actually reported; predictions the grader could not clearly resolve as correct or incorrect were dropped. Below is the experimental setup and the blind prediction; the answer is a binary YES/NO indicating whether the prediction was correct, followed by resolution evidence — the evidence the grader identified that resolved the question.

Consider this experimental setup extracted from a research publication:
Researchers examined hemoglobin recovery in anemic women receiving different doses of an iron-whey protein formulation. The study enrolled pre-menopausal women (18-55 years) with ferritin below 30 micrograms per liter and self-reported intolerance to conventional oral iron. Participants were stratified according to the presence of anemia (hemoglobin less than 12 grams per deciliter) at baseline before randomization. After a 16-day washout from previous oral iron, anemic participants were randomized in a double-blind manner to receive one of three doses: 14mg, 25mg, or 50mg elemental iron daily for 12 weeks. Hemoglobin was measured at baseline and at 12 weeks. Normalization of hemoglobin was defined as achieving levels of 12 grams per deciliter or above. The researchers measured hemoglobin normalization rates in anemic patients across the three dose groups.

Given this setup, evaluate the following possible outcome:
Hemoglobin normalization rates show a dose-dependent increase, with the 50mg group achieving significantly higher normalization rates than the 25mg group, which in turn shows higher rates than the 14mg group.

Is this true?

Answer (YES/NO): NO